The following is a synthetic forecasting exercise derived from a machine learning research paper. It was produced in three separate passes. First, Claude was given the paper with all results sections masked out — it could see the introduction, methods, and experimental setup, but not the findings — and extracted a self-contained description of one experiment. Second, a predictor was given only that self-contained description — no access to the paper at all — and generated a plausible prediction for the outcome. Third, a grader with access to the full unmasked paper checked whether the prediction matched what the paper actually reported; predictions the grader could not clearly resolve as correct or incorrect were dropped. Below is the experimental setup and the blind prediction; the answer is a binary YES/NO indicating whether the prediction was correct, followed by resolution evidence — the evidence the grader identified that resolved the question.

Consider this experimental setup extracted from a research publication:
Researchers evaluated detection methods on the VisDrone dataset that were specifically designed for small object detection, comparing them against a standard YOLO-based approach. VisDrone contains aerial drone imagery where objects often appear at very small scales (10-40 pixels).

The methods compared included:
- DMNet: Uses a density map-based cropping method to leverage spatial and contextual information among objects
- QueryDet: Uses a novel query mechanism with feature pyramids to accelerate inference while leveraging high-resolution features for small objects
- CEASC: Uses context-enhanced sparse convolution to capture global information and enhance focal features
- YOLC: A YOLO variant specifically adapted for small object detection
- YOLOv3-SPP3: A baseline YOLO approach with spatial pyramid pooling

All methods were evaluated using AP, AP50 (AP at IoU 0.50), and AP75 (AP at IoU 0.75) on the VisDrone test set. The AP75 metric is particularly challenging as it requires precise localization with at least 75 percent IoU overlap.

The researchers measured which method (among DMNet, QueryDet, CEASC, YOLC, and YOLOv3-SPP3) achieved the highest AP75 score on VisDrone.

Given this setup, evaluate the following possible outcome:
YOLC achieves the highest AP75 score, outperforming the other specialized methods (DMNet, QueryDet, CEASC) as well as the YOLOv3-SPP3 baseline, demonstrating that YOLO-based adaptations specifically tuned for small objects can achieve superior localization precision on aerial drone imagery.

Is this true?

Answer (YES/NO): NO